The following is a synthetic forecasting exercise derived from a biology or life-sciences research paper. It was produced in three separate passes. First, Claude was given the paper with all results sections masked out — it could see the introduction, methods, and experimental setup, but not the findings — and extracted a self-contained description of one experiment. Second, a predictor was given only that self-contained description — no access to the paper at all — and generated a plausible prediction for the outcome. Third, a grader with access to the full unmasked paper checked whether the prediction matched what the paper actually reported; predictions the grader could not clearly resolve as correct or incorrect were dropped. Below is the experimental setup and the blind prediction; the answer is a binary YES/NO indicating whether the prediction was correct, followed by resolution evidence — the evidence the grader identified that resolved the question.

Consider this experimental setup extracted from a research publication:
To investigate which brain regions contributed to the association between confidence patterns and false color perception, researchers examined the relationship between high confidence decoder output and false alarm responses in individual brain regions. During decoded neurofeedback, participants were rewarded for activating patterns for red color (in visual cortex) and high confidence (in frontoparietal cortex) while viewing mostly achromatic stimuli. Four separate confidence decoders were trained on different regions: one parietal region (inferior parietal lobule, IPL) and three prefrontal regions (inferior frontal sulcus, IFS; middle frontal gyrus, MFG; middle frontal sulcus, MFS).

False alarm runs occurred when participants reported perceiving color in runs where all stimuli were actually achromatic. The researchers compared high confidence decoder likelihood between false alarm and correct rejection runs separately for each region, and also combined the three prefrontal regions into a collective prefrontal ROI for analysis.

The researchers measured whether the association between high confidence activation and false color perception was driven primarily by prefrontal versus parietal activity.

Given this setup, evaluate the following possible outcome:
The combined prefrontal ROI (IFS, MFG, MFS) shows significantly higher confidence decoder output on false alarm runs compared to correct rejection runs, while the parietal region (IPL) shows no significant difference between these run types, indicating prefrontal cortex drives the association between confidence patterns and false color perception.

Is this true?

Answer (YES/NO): NO